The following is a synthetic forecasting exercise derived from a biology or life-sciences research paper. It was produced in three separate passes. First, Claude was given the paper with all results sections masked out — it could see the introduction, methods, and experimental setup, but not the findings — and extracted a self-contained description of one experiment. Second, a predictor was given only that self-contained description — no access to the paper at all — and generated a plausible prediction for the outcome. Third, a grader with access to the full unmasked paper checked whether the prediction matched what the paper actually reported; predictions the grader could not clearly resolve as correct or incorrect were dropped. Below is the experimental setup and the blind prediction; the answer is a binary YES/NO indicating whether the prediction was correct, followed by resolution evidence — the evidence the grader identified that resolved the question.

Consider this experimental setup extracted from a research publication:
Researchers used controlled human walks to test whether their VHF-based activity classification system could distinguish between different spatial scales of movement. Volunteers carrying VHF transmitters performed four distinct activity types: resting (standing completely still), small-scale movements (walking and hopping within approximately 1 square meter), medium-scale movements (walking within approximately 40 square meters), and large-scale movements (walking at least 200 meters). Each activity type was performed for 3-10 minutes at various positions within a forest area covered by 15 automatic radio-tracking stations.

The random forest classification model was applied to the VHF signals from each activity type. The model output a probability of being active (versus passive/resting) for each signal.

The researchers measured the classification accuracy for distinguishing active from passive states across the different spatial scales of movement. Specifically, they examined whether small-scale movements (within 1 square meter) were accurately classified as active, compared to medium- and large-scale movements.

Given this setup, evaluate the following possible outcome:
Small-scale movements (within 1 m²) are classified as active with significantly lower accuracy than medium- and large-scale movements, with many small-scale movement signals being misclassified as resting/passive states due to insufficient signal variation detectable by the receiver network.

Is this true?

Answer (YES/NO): NO